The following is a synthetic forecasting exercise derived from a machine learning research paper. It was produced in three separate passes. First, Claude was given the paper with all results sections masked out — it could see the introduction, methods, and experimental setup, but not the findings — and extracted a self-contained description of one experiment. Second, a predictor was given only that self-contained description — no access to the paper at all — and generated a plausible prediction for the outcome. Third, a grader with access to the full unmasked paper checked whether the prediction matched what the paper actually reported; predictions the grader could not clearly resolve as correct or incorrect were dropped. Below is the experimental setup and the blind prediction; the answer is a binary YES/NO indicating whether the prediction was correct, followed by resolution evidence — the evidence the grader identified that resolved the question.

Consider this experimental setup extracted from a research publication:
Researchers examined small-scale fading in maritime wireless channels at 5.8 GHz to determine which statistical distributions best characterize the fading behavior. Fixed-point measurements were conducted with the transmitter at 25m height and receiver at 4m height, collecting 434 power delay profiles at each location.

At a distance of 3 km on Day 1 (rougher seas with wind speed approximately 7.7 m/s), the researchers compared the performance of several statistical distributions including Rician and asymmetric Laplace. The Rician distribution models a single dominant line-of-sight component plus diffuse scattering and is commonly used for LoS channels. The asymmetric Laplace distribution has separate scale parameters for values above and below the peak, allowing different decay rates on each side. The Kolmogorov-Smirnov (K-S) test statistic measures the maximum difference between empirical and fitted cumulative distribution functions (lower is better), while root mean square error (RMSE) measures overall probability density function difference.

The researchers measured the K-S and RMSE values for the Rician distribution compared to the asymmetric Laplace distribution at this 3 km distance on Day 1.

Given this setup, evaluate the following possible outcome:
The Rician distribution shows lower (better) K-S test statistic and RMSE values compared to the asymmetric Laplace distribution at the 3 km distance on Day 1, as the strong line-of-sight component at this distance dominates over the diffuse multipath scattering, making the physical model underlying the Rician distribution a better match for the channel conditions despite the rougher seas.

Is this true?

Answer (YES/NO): NO